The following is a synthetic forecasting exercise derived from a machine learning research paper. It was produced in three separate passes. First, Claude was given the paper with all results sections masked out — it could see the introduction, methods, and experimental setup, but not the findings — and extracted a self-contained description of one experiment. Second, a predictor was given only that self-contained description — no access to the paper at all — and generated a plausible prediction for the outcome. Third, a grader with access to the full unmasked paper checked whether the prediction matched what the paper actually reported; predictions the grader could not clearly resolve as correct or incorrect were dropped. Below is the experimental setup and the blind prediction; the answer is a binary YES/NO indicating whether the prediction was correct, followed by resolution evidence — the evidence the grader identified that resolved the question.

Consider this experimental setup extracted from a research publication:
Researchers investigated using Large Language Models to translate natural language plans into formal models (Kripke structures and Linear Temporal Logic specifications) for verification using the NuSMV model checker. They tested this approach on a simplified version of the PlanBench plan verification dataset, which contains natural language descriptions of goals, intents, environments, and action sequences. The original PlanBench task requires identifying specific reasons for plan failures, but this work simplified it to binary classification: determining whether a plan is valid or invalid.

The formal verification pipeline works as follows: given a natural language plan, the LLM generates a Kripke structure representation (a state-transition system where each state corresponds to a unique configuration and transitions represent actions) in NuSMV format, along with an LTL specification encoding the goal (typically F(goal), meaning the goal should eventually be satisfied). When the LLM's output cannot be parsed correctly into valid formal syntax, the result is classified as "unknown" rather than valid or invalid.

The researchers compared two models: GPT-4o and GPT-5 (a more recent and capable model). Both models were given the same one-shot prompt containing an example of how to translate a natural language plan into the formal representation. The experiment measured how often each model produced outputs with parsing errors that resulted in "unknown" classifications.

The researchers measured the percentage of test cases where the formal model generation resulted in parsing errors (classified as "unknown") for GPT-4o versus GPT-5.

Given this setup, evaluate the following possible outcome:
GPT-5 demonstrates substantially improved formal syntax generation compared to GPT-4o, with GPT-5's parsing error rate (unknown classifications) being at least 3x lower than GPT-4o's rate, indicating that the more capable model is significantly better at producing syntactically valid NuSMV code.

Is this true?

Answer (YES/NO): YES